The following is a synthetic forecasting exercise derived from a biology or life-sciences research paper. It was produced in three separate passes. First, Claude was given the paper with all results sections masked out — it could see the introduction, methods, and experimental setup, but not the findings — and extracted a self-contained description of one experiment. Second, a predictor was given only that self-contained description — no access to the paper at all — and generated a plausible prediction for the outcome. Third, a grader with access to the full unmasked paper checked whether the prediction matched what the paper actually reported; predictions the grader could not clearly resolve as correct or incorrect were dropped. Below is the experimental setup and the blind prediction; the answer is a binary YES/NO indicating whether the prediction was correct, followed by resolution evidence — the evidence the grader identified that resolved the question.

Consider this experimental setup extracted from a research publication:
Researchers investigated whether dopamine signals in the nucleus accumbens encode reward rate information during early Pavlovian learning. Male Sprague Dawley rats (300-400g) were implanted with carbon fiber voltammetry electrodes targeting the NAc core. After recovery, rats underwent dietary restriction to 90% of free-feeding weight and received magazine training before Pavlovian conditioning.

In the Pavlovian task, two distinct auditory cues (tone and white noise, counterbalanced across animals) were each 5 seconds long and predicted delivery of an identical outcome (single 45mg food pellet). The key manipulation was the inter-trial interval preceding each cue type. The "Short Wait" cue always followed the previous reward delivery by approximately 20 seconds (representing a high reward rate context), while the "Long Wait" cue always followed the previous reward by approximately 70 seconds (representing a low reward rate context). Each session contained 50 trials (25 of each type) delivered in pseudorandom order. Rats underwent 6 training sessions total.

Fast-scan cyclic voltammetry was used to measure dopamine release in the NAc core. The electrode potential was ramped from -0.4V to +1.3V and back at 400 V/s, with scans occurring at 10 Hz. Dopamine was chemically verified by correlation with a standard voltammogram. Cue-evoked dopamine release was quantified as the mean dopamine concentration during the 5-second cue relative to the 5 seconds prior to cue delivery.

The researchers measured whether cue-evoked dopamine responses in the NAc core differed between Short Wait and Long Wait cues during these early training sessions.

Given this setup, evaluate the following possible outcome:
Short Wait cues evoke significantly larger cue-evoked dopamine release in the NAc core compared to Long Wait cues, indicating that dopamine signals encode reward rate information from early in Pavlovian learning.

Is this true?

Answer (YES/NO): NO